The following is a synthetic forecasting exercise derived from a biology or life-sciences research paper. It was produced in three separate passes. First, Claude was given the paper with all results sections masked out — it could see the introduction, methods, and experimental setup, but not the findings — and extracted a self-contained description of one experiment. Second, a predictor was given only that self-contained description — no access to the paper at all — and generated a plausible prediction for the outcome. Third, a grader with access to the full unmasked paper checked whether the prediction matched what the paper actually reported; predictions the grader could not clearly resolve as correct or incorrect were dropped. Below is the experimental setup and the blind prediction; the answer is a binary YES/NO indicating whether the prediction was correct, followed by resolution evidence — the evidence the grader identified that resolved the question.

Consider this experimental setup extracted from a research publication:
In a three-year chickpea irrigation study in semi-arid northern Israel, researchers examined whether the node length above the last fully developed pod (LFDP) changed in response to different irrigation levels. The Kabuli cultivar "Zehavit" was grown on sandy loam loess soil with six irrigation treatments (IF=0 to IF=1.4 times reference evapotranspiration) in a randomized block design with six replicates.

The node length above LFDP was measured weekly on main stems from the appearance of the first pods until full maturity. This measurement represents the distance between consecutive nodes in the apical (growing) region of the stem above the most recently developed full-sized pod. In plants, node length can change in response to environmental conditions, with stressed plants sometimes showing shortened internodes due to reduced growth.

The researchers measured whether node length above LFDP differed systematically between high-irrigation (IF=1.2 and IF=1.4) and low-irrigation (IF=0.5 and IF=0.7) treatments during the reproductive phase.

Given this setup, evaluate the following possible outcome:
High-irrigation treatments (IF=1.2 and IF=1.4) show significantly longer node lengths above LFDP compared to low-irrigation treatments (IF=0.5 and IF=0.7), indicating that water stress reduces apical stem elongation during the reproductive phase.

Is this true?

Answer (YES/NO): YES